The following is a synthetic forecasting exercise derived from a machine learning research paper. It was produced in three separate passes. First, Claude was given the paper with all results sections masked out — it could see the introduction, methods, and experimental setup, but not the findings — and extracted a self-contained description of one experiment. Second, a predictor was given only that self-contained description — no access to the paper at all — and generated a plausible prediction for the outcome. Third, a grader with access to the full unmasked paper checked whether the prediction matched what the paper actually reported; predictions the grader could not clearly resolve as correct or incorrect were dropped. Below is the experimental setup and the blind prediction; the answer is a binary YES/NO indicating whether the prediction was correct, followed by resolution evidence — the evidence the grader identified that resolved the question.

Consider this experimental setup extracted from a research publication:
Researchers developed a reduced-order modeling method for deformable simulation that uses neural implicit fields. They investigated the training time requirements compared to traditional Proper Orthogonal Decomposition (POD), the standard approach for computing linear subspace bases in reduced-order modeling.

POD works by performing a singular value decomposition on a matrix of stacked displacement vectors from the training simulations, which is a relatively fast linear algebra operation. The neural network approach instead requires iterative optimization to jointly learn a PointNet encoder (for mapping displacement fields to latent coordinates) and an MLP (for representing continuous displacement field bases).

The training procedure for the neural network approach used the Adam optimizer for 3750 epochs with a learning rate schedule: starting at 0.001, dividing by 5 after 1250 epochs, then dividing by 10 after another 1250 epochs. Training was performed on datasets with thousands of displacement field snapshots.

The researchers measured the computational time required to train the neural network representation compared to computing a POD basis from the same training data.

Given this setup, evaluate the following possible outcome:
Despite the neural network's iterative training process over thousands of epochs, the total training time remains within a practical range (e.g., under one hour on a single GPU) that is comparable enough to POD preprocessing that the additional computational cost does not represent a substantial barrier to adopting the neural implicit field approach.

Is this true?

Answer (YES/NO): NO